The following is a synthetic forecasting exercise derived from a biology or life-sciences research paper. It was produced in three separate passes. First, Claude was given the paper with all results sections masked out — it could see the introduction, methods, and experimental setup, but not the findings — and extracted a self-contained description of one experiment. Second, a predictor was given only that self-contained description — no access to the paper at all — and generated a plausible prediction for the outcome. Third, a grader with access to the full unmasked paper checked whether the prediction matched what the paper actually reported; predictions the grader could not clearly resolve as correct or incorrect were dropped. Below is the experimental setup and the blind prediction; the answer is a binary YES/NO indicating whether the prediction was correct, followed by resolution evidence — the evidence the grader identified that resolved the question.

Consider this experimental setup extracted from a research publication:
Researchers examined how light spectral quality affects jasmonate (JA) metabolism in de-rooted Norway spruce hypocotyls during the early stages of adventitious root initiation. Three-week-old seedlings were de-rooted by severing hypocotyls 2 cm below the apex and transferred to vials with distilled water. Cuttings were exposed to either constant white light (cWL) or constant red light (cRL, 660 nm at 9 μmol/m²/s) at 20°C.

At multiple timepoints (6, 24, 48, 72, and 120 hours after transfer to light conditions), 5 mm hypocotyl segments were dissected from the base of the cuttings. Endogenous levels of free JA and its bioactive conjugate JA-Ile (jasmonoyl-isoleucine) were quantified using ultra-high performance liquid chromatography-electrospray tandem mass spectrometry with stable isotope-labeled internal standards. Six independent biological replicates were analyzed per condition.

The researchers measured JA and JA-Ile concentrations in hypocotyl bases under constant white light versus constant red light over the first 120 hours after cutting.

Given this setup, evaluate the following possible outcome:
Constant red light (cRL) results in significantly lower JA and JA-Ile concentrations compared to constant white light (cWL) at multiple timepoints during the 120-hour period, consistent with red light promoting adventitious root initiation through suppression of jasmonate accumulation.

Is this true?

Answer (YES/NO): YES